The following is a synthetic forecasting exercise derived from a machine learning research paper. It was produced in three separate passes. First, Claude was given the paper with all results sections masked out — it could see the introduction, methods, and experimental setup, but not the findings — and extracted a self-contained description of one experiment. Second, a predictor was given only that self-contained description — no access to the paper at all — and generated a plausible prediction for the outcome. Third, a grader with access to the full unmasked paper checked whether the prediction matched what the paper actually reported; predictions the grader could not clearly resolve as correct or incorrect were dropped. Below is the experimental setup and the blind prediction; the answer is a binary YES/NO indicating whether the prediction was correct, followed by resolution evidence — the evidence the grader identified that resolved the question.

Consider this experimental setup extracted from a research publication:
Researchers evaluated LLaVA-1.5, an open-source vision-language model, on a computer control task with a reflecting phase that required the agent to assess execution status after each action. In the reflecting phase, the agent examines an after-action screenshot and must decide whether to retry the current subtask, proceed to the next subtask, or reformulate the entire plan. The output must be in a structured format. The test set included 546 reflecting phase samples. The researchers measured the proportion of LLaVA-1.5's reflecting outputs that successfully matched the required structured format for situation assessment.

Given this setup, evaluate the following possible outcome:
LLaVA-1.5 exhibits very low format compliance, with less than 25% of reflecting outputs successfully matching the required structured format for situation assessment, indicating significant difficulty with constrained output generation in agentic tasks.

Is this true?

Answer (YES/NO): NO